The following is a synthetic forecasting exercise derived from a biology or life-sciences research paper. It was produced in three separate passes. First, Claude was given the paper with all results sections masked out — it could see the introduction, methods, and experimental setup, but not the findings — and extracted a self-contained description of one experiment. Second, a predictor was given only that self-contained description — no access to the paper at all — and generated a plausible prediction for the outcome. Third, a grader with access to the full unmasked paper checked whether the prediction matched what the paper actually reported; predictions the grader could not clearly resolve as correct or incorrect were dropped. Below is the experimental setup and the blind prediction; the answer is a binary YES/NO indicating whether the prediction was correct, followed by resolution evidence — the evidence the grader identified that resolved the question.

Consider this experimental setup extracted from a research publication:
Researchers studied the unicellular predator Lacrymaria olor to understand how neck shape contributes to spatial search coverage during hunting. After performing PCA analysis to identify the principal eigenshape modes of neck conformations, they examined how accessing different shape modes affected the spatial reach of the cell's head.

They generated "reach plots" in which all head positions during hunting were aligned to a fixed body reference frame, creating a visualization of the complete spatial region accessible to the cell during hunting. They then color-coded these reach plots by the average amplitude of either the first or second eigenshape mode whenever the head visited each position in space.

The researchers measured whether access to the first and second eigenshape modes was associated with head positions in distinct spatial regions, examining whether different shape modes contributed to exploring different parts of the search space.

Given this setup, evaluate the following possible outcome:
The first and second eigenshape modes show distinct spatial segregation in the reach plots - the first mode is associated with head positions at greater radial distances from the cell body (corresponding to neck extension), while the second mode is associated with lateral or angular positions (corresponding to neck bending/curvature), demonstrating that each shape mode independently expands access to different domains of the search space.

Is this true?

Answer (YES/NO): NO